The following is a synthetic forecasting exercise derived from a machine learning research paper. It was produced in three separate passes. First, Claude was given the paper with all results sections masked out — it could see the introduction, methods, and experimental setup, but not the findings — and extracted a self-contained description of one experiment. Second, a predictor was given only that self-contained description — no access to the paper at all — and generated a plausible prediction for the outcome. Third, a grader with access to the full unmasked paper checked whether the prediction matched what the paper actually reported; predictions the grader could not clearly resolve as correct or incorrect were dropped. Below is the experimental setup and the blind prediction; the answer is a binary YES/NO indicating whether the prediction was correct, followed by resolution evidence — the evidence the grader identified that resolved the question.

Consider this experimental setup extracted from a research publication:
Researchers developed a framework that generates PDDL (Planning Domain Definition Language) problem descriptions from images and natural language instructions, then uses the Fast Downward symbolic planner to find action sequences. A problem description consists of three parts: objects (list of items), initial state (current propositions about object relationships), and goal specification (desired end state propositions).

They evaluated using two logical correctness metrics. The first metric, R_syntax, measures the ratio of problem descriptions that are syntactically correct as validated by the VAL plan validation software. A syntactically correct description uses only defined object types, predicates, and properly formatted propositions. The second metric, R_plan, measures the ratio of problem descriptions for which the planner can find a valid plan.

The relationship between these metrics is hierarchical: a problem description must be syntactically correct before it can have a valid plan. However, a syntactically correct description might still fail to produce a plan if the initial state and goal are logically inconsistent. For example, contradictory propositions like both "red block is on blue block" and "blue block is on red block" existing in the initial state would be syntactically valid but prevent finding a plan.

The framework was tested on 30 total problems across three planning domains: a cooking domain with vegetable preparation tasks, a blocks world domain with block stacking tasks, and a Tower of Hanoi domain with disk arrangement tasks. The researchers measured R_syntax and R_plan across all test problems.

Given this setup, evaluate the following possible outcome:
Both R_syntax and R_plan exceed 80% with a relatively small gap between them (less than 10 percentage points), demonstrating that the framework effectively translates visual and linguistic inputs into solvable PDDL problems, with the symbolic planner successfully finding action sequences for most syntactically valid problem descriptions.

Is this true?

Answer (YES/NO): NO